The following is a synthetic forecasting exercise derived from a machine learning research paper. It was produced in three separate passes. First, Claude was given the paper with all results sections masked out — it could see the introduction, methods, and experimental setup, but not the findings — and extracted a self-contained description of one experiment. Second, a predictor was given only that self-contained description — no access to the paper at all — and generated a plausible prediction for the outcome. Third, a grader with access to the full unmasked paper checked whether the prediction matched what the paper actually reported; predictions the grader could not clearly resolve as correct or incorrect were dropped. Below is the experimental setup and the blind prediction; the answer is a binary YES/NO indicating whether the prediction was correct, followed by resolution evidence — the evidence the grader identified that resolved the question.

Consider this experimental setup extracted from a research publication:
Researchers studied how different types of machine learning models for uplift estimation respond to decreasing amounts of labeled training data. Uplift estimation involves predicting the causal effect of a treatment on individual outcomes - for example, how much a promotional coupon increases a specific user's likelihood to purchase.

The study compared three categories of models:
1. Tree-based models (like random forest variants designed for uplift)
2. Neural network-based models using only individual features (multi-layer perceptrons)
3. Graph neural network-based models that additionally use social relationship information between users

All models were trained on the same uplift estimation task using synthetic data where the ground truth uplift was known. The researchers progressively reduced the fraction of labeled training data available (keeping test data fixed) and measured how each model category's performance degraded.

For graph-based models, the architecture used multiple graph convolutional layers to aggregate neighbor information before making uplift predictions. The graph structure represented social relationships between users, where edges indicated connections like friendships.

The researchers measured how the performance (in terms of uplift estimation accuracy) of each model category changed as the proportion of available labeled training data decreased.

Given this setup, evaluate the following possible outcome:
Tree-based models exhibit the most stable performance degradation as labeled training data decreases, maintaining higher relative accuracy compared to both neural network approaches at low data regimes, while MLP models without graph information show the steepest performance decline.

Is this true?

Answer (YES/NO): NO